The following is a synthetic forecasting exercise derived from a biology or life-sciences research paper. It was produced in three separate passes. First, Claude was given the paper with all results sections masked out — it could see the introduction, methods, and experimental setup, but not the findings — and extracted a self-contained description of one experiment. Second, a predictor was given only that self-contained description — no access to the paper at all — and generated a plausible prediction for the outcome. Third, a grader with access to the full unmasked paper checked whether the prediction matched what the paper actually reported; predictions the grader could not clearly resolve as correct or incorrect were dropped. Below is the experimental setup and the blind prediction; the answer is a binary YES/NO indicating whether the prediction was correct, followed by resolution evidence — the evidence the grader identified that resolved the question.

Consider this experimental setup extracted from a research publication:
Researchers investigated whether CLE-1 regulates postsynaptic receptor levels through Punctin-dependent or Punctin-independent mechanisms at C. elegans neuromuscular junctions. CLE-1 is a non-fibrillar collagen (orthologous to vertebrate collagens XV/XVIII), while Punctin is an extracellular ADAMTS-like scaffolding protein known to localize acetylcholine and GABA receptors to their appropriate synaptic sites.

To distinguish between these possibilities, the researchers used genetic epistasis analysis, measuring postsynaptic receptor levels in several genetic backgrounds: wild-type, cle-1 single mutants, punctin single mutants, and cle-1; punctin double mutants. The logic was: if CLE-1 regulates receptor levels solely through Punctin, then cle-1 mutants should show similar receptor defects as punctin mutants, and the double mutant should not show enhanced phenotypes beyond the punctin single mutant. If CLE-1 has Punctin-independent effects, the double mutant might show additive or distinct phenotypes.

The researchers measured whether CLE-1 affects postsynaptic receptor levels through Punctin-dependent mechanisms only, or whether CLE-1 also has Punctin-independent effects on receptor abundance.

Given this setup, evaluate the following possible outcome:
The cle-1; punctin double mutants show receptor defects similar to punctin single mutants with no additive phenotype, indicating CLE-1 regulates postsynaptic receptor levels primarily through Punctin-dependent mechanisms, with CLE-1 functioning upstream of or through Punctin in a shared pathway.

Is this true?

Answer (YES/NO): NO